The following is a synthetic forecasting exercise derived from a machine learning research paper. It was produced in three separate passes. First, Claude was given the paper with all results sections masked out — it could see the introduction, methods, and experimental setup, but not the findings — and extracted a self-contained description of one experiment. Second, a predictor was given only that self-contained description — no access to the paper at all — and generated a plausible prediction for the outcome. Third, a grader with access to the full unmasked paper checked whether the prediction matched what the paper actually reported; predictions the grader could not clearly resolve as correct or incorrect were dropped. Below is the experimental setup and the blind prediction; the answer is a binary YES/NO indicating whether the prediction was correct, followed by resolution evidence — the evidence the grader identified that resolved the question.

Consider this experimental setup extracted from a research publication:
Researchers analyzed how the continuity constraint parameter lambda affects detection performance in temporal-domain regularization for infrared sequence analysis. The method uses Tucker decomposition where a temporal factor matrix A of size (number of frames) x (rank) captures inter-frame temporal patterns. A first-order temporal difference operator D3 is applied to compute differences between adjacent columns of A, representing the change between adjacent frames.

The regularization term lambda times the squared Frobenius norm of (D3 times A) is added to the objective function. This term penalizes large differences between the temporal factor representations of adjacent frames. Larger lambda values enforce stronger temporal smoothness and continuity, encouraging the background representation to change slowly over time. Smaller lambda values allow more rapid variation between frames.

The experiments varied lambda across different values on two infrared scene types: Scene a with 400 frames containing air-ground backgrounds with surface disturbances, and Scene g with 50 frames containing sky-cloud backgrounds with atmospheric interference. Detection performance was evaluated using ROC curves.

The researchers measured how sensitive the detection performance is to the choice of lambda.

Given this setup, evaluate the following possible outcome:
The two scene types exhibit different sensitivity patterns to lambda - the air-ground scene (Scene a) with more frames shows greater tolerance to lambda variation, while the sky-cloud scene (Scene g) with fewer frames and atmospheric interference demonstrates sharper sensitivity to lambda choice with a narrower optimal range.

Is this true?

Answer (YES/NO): NO